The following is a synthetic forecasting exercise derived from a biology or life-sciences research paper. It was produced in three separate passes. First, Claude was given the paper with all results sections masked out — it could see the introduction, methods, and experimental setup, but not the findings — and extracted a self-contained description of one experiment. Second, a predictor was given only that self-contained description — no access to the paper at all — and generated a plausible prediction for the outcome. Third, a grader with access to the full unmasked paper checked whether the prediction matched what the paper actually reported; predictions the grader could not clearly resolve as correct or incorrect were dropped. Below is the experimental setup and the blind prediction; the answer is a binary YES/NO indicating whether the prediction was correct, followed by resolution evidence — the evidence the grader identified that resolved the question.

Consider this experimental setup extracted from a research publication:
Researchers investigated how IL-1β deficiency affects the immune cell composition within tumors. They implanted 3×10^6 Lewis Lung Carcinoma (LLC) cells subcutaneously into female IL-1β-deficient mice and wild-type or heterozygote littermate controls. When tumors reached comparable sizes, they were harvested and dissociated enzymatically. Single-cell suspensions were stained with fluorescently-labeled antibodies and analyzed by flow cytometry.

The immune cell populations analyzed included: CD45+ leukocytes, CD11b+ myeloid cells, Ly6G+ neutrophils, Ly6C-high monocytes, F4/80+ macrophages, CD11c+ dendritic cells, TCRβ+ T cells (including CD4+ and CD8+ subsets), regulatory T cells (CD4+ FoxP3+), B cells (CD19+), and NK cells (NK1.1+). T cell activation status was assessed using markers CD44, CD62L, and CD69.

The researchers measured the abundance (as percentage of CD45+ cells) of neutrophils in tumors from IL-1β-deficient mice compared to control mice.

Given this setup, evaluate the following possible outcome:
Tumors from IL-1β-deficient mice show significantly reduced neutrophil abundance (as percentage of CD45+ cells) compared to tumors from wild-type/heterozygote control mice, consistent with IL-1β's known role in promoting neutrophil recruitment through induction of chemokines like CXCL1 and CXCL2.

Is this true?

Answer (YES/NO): YES